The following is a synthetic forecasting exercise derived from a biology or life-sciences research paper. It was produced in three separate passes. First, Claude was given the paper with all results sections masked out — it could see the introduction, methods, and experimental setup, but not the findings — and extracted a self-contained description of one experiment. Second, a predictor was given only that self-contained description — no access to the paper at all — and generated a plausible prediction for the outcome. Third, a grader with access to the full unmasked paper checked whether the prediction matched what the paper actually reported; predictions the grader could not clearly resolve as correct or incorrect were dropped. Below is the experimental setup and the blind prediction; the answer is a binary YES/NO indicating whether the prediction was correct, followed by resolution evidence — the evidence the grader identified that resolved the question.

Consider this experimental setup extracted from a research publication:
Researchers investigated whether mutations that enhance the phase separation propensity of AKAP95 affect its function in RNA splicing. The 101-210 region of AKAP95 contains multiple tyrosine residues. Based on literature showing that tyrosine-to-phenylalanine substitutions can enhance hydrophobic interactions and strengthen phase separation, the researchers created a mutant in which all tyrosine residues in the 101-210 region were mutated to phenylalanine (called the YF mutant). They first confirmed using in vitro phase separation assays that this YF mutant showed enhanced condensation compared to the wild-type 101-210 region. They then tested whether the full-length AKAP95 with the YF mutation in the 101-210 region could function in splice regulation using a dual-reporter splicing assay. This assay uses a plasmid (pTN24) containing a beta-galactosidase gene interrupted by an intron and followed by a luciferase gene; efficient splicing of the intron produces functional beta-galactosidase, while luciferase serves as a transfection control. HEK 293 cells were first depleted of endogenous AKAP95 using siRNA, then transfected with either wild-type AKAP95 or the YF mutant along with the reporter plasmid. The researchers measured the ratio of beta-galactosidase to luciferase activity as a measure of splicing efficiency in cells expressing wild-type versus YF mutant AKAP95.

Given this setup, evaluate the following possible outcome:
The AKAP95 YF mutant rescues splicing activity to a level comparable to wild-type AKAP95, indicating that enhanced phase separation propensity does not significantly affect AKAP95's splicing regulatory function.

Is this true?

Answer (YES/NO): NO